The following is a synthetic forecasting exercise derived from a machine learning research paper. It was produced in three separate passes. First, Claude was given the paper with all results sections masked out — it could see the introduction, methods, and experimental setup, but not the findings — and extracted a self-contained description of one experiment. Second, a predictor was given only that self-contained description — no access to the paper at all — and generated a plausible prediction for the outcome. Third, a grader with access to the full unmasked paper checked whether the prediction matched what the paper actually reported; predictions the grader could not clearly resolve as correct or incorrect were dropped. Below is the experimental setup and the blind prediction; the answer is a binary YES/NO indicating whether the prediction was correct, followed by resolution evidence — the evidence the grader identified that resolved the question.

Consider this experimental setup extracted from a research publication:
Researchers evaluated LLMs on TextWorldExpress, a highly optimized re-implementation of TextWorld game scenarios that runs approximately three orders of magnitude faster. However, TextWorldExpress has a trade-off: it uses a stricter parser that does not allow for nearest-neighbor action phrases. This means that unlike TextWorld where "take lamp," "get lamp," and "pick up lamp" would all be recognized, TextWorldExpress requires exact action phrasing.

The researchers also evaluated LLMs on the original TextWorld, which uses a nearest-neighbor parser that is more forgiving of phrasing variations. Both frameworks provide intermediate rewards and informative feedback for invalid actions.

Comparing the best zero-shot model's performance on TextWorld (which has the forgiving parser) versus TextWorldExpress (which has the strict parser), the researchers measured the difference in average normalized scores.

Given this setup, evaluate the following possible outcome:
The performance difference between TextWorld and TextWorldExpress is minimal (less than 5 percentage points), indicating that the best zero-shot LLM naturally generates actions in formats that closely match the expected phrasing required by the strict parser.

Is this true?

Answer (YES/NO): NO